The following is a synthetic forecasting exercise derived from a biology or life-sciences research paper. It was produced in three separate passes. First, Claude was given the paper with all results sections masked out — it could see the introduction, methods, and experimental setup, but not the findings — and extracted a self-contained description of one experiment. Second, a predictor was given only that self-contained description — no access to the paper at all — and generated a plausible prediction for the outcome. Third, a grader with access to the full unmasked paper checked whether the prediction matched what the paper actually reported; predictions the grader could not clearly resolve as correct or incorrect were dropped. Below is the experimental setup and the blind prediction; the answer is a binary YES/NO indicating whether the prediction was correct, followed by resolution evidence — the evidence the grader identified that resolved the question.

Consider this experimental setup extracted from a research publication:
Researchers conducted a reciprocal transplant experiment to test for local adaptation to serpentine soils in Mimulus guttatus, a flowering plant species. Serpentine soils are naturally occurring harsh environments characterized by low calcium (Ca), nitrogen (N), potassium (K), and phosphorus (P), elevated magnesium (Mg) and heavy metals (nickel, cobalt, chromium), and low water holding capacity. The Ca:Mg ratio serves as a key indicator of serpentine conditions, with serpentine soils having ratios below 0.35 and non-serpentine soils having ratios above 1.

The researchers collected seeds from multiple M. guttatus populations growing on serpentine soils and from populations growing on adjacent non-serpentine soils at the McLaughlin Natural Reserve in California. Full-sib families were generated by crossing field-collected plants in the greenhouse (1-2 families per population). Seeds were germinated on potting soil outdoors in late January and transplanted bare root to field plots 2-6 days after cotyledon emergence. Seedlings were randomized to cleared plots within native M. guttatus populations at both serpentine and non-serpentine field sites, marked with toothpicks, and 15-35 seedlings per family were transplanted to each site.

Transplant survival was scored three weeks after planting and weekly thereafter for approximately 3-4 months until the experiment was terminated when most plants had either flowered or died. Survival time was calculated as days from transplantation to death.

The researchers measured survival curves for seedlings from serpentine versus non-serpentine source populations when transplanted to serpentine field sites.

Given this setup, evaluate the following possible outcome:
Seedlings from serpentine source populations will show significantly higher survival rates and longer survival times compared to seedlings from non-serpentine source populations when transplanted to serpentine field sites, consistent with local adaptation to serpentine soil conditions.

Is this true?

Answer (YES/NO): YES